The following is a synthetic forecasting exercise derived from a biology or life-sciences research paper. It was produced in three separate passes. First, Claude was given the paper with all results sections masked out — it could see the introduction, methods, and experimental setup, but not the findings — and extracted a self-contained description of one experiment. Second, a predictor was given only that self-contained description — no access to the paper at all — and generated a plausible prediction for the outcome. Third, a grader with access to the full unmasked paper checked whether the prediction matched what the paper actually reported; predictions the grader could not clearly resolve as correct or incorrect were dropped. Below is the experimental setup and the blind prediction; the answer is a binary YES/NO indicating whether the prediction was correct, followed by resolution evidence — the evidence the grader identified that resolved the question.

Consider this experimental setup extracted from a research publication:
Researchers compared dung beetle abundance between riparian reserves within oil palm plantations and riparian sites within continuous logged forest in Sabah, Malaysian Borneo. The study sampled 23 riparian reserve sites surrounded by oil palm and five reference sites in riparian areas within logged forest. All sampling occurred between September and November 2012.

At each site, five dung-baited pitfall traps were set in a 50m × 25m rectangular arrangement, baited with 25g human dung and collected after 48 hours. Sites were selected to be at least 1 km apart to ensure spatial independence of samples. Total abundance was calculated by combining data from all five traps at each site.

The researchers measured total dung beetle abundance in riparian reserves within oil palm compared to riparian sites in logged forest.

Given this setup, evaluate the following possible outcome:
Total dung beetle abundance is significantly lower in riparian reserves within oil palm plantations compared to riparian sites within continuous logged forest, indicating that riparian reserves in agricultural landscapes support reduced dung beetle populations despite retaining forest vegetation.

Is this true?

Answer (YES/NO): YES